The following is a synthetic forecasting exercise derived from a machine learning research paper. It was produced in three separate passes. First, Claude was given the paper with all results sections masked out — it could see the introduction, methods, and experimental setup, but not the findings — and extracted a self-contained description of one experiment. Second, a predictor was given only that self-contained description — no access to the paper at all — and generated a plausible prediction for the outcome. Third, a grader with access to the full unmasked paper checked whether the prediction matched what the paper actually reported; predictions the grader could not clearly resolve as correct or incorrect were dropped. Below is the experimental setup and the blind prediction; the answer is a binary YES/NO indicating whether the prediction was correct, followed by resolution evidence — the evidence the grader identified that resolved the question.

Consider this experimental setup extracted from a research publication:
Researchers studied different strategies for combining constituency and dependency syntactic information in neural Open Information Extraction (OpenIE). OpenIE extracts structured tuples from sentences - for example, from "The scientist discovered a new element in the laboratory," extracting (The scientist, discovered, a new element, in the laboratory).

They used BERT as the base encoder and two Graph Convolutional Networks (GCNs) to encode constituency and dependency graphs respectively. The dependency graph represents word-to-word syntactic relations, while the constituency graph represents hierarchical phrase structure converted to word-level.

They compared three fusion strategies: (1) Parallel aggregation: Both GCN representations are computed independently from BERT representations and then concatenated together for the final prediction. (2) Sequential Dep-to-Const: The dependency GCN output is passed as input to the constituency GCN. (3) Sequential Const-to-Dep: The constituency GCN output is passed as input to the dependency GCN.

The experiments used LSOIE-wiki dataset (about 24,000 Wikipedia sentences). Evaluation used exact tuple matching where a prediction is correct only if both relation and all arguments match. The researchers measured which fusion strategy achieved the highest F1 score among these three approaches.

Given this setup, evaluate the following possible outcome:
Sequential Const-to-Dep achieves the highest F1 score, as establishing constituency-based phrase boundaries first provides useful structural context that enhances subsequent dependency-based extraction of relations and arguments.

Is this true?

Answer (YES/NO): NO